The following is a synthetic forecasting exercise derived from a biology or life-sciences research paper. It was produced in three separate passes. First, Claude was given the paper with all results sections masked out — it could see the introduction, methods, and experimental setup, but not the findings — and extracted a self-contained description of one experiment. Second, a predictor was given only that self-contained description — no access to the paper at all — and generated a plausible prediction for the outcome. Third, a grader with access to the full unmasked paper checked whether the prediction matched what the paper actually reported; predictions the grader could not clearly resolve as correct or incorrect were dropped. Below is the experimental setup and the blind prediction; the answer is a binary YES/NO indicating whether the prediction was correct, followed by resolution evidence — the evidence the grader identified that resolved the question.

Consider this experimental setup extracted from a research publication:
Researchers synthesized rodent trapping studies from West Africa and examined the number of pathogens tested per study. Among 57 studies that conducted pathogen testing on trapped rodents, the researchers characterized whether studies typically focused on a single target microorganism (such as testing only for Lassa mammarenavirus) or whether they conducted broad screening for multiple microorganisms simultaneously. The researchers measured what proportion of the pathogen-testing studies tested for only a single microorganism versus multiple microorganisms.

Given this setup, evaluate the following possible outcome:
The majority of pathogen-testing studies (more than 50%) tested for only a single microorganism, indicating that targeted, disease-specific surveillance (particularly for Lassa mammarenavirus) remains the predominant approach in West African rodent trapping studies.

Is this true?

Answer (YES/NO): YES